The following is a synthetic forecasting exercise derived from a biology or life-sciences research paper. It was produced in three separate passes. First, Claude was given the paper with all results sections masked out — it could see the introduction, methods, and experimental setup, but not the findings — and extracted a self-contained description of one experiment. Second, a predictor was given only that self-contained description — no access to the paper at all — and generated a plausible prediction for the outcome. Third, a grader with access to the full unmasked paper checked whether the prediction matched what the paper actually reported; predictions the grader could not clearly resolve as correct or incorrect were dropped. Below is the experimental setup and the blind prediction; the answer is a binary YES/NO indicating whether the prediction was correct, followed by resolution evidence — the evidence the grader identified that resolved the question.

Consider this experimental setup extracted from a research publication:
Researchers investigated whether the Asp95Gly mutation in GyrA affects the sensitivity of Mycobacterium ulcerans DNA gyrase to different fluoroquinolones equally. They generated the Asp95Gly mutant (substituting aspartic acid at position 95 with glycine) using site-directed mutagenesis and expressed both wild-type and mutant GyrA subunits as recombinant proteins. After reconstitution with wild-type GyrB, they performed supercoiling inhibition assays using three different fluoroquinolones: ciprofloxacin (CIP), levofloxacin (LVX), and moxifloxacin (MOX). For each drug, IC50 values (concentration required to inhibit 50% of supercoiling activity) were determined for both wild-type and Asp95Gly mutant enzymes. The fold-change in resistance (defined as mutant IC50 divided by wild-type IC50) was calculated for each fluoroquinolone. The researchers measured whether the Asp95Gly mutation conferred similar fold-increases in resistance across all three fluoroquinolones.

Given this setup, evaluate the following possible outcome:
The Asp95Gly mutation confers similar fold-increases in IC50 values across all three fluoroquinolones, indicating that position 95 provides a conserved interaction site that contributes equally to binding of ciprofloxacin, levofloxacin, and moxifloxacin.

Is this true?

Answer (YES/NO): NO